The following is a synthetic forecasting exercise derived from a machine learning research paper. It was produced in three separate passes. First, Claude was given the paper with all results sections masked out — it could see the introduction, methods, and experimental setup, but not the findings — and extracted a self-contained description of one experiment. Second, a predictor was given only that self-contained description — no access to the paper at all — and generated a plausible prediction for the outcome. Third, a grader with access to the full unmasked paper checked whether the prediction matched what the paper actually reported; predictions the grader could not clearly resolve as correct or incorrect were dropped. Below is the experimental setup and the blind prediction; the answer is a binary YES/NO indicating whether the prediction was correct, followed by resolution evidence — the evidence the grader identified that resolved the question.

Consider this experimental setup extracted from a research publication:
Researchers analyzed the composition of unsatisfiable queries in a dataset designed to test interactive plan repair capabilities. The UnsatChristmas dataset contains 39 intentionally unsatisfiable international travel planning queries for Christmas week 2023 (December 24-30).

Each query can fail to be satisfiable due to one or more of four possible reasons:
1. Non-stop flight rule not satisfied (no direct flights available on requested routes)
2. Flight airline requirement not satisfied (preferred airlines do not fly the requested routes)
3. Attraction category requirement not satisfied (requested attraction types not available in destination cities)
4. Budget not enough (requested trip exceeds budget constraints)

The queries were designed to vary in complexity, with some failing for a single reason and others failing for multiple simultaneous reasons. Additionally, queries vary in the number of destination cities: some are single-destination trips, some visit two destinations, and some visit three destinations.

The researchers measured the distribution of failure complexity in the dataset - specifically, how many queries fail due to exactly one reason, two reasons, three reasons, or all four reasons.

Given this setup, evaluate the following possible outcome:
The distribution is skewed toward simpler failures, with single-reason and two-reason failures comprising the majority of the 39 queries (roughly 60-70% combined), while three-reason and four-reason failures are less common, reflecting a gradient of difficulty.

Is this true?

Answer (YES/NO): NO